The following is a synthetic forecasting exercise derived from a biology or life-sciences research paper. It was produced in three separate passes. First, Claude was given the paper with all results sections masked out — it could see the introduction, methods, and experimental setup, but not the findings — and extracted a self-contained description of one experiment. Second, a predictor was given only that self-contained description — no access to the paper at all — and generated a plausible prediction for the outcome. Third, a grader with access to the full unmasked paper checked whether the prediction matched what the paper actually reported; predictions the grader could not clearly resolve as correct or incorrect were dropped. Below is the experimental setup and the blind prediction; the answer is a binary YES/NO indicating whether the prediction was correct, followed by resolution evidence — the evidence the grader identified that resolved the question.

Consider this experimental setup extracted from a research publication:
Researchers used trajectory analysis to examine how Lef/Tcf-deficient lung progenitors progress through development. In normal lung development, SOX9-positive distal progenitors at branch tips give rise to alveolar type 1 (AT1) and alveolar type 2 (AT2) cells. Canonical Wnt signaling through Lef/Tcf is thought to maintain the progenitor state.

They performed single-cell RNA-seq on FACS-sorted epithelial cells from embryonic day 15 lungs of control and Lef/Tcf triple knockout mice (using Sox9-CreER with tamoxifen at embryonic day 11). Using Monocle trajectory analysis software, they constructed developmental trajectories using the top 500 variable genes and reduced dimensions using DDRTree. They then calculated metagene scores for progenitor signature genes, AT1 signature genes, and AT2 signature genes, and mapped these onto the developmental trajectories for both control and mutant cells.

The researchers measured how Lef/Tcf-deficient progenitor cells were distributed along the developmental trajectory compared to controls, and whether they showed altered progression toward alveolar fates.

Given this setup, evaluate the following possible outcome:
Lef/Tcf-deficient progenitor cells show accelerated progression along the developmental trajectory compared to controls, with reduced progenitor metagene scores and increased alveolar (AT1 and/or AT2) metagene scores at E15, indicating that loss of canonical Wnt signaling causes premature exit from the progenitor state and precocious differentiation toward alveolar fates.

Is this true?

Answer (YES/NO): YES